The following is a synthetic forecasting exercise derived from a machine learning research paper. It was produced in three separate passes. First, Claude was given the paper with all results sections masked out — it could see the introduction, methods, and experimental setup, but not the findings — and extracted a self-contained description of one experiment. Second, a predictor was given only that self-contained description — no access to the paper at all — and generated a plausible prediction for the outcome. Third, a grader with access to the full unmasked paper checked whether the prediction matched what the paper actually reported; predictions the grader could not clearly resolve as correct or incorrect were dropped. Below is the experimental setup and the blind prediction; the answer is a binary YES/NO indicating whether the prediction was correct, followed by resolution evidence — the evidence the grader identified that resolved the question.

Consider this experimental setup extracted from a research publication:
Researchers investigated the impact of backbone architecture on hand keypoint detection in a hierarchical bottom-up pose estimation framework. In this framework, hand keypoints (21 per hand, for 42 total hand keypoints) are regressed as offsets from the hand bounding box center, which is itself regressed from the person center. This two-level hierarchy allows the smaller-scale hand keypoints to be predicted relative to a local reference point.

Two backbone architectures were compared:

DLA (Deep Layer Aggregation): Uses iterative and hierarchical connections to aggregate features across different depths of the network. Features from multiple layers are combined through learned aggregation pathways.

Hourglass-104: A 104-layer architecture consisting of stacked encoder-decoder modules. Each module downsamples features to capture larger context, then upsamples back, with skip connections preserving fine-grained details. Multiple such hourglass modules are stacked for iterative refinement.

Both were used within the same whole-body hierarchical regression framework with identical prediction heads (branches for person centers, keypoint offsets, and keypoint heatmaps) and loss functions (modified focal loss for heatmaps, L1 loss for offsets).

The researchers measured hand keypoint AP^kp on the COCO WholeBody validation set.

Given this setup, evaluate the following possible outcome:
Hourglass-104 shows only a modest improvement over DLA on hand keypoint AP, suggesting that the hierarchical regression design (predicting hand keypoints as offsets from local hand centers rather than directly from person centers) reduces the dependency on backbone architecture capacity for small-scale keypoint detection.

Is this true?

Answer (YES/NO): NO